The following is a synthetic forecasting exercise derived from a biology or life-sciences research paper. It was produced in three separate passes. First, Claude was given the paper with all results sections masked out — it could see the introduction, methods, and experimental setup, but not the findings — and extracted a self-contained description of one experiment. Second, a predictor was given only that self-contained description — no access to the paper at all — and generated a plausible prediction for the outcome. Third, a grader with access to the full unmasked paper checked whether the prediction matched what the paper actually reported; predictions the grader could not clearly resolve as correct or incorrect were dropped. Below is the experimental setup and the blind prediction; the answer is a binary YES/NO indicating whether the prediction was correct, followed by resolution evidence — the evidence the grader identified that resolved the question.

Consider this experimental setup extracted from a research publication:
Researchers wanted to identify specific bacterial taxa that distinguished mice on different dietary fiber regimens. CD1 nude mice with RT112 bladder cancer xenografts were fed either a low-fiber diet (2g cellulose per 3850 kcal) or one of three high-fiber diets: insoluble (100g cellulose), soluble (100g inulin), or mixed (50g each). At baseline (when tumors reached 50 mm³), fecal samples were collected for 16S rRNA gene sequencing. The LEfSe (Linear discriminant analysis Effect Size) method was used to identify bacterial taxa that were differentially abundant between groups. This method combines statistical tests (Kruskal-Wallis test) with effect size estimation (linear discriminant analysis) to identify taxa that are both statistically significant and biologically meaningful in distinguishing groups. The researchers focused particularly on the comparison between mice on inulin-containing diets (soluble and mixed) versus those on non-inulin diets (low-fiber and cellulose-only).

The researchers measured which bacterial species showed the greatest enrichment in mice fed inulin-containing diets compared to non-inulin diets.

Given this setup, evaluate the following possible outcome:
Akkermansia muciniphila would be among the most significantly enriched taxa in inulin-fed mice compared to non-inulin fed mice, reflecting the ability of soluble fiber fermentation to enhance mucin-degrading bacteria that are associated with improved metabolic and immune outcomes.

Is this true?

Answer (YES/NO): NO